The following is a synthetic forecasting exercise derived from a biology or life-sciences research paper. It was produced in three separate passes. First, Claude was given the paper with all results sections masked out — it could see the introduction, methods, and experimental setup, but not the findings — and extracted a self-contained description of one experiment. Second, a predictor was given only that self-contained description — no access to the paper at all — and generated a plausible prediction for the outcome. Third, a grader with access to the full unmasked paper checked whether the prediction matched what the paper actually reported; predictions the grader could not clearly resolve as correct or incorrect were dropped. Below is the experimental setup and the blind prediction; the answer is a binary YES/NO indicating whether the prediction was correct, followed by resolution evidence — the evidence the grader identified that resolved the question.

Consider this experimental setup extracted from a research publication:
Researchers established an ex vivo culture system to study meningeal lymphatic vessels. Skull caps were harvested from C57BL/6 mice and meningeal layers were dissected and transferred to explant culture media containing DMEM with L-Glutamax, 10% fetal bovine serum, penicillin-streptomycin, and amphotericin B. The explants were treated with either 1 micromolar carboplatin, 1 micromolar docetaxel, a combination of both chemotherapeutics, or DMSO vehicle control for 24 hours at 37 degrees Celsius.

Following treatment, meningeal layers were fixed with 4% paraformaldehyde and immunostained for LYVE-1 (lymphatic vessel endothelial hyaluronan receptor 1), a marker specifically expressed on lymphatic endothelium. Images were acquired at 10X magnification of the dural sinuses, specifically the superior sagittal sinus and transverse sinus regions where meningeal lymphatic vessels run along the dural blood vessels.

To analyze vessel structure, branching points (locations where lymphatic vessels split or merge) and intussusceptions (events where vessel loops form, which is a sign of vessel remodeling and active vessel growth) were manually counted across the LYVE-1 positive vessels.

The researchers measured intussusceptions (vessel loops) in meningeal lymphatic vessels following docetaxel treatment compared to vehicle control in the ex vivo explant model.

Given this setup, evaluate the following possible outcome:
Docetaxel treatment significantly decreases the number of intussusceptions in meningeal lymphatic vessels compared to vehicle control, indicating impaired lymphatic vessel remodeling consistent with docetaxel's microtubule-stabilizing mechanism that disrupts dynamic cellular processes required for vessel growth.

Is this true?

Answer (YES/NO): YES